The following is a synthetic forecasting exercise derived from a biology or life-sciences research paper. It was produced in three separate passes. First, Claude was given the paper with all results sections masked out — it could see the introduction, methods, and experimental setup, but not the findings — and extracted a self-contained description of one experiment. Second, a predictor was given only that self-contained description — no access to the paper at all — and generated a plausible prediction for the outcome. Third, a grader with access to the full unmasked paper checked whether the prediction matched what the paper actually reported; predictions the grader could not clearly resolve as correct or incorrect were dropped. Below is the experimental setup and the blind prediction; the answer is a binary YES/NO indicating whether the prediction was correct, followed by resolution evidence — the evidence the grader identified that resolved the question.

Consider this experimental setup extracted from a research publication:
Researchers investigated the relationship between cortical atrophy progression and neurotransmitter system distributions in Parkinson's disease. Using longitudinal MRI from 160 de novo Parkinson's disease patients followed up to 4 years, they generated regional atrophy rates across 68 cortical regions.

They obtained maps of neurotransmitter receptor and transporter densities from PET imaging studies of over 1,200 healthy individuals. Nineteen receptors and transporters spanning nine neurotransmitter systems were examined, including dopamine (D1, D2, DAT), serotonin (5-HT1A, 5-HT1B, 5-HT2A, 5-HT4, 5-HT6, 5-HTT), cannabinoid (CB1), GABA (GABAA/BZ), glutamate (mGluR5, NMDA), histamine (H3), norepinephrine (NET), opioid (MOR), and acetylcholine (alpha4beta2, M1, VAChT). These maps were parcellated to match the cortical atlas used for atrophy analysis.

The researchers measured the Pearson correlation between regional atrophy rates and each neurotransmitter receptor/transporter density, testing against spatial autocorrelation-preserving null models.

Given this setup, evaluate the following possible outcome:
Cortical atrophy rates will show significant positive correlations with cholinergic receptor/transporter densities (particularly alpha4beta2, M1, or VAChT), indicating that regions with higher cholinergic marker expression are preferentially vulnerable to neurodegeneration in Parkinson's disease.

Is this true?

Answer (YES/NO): NO